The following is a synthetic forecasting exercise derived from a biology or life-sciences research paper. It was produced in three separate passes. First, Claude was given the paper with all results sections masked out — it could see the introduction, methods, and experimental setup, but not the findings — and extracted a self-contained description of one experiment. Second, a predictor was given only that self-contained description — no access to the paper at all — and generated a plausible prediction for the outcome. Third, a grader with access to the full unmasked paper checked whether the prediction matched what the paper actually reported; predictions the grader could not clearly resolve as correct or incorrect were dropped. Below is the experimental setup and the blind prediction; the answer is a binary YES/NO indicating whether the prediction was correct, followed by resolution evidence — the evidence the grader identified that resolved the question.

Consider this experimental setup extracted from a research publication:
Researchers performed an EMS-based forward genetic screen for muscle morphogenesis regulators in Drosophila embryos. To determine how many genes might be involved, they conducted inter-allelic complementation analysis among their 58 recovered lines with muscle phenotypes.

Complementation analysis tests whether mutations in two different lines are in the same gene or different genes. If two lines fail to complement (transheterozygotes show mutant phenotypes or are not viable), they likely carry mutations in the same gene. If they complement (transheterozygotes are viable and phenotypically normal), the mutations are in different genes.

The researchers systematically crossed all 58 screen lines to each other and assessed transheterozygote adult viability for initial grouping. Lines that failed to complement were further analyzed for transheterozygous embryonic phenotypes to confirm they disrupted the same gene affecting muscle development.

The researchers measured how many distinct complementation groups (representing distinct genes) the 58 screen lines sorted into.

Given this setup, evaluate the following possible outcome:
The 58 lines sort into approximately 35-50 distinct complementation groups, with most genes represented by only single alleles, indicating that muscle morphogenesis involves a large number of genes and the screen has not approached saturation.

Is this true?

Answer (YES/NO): YES